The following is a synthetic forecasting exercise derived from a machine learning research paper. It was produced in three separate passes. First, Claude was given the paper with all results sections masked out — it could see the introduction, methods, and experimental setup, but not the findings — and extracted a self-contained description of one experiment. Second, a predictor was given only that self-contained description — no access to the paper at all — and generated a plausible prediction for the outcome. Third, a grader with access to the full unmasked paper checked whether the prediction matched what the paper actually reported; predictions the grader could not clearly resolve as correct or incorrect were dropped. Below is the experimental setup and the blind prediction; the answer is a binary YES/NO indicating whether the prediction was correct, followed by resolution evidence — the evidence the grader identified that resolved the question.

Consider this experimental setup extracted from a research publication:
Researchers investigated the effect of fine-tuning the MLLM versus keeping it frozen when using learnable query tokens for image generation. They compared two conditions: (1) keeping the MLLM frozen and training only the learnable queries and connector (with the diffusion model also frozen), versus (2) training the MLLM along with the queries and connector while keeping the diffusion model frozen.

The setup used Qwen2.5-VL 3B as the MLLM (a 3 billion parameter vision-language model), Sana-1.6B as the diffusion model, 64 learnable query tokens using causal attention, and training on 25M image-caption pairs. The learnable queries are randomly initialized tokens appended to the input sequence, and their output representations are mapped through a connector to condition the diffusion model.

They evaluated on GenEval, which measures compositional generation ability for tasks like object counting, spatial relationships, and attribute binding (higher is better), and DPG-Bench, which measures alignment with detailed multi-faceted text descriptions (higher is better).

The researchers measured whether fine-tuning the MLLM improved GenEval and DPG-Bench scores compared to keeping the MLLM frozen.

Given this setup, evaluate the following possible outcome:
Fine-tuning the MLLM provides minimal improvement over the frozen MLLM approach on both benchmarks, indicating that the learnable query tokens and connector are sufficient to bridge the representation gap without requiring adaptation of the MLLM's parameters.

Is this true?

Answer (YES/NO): YES